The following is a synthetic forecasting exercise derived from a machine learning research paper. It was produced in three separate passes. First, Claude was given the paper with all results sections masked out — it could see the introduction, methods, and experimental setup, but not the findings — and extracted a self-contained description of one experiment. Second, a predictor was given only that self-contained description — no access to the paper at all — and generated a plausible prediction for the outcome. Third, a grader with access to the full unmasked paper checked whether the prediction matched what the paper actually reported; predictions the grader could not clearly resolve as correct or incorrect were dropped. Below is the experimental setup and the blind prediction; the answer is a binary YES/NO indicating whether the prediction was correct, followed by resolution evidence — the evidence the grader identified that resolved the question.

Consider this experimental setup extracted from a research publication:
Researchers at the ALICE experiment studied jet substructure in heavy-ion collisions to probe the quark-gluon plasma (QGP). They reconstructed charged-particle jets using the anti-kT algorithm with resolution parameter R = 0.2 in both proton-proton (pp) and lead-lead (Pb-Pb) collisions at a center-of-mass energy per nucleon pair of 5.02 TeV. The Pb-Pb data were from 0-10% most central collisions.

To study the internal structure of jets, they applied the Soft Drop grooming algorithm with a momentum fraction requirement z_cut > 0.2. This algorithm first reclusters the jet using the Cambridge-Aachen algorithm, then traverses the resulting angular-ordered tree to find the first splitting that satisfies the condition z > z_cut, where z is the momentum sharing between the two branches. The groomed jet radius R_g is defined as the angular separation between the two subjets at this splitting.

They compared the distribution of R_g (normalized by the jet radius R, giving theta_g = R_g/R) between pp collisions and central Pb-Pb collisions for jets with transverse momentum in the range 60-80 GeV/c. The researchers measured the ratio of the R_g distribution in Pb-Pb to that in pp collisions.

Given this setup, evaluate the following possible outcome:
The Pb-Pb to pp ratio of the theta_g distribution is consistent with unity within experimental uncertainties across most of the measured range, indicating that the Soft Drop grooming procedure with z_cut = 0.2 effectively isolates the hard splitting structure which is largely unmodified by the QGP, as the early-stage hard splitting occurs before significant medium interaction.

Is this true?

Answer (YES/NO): NO